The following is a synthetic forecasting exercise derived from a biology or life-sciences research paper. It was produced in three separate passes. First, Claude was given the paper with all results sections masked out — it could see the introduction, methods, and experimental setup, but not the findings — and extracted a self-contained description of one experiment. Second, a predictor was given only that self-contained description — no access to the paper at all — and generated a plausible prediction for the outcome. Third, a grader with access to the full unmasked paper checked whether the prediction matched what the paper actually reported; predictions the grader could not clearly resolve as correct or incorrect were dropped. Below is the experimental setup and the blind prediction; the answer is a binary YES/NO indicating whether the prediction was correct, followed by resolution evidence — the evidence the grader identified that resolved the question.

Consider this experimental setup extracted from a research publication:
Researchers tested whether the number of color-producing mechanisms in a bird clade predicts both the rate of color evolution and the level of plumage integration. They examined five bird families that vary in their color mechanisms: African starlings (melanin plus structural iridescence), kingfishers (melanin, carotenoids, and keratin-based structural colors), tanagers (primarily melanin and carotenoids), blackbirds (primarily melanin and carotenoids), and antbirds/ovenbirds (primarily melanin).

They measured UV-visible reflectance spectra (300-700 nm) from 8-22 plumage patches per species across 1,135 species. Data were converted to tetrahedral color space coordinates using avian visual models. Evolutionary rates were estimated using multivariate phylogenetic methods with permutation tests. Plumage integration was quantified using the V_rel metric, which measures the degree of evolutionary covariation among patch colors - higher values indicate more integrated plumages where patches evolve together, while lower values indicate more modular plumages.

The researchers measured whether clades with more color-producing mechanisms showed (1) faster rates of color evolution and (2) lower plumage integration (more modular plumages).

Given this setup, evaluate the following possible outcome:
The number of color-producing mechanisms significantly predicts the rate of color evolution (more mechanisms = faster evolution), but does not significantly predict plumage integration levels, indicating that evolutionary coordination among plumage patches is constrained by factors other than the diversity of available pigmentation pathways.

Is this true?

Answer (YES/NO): NO